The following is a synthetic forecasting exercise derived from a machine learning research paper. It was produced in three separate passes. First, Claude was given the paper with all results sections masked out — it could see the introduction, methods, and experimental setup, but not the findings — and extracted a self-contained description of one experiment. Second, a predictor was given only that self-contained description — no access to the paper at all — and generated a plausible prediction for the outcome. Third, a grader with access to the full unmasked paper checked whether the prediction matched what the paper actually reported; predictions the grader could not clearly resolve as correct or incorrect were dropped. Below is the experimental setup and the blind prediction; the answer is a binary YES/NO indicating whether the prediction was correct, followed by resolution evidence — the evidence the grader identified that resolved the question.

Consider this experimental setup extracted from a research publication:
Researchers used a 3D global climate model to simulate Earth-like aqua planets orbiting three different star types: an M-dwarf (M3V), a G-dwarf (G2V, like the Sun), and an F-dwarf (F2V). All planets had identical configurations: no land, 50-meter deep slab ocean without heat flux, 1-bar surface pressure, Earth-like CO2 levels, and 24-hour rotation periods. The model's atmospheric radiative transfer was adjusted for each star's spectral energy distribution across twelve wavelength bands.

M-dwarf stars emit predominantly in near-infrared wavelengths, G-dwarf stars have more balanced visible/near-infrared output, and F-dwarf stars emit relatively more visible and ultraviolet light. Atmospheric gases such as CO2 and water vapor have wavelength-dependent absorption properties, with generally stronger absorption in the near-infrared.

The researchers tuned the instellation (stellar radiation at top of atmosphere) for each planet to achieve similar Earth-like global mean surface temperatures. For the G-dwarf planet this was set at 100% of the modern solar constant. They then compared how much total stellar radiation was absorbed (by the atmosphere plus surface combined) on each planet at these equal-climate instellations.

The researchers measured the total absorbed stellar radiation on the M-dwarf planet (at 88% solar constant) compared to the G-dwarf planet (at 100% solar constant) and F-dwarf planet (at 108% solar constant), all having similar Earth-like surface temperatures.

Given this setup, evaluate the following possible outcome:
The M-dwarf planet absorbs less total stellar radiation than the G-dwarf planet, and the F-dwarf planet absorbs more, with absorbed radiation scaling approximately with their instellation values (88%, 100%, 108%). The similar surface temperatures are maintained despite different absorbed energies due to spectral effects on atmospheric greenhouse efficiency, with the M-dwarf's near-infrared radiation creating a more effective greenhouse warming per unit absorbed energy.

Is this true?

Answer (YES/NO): NO